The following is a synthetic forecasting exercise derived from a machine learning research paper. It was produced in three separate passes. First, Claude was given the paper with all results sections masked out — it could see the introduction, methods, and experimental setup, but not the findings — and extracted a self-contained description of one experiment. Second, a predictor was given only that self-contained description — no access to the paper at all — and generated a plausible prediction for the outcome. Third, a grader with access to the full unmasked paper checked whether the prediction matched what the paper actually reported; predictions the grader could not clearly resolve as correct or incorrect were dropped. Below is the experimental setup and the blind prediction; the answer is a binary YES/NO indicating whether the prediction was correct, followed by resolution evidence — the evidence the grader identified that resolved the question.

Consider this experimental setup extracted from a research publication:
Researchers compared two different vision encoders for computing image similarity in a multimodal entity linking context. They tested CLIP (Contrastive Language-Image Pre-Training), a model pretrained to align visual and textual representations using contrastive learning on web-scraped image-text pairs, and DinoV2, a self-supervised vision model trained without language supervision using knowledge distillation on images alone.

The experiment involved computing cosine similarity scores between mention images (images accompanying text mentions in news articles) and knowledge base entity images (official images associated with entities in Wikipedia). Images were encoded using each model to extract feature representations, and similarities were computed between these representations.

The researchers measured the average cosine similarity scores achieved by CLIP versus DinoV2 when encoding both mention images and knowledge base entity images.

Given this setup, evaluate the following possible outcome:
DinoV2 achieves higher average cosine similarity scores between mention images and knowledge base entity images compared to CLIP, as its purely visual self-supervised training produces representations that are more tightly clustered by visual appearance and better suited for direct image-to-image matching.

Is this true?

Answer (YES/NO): NO